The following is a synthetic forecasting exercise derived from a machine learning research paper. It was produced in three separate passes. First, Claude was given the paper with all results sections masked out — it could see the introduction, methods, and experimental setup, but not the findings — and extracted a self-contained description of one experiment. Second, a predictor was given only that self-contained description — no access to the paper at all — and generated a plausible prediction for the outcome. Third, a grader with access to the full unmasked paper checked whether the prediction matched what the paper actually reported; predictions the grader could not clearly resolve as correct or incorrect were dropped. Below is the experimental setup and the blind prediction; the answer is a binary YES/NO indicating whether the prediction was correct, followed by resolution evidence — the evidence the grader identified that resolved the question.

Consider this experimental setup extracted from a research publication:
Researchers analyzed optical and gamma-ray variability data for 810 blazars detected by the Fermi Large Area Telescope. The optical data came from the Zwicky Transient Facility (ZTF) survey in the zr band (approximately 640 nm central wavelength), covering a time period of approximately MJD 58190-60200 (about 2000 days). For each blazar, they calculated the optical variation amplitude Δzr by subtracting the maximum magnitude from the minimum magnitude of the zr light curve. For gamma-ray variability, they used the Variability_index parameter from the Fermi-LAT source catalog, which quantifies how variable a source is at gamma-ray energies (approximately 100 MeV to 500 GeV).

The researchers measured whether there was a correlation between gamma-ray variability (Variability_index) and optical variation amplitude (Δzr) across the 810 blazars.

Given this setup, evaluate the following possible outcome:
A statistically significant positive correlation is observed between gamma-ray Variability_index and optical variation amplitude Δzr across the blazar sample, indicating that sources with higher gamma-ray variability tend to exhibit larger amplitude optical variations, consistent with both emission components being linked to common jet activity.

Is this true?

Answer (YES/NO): NO